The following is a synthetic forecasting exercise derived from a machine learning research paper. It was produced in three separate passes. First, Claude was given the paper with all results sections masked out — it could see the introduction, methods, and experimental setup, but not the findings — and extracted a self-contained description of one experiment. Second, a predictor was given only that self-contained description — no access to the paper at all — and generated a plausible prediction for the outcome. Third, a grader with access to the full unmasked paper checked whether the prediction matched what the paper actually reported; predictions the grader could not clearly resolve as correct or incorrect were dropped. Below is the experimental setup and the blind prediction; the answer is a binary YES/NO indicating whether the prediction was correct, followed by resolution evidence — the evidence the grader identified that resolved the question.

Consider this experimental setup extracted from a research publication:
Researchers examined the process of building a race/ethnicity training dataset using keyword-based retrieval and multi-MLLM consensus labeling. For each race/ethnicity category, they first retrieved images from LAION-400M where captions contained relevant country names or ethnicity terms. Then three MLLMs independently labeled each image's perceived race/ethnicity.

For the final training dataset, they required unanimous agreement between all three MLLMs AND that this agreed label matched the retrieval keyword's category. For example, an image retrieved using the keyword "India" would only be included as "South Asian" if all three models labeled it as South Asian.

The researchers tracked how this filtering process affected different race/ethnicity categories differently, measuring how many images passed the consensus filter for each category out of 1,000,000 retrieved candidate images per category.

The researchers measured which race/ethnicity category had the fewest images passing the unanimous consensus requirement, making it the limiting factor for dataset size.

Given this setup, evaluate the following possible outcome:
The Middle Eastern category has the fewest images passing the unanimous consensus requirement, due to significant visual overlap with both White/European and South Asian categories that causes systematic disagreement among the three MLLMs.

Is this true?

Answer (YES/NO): NO